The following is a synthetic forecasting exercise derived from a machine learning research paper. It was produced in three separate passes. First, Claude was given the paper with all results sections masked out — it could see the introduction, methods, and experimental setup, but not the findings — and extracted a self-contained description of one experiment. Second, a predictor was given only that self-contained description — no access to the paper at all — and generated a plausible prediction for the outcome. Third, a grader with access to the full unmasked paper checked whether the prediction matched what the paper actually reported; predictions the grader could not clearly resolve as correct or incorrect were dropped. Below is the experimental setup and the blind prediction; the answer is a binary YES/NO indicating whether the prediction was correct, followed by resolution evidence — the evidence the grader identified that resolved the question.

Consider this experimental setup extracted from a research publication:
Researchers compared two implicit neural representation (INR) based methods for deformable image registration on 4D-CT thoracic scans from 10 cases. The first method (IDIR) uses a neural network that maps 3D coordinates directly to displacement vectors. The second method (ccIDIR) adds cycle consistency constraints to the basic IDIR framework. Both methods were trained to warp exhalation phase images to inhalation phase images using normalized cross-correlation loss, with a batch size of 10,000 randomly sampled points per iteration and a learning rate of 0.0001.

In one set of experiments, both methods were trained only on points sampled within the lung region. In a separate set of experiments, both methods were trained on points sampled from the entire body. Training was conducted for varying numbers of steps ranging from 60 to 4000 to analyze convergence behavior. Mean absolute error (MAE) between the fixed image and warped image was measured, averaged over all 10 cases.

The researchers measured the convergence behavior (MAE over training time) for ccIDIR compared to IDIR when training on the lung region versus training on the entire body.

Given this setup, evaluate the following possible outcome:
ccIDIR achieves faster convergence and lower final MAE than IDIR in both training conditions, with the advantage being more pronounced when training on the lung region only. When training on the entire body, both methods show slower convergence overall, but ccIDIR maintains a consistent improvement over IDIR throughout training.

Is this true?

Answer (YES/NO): NO